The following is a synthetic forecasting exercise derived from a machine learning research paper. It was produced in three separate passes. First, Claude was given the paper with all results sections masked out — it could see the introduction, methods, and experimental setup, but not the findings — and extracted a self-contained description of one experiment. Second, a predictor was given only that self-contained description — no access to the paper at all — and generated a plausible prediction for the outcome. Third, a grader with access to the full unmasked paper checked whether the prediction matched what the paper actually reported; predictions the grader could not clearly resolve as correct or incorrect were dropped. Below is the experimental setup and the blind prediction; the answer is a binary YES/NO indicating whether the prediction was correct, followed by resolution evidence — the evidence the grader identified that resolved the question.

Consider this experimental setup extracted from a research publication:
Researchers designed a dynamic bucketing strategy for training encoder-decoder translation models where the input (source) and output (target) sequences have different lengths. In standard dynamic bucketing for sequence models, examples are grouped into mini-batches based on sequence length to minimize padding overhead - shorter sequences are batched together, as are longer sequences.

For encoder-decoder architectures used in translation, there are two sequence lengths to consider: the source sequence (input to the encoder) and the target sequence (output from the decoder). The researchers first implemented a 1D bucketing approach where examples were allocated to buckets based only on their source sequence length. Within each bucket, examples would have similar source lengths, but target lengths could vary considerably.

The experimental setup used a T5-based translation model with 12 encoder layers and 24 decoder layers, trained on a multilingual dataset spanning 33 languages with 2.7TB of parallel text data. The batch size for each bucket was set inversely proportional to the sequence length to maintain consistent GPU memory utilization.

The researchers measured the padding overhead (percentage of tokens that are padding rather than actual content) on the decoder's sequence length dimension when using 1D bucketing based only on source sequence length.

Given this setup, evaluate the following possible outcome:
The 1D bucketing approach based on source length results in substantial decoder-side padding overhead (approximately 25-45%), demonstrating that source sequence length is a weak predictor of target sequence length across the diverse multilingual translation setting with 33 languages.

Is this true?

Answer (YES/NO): YES